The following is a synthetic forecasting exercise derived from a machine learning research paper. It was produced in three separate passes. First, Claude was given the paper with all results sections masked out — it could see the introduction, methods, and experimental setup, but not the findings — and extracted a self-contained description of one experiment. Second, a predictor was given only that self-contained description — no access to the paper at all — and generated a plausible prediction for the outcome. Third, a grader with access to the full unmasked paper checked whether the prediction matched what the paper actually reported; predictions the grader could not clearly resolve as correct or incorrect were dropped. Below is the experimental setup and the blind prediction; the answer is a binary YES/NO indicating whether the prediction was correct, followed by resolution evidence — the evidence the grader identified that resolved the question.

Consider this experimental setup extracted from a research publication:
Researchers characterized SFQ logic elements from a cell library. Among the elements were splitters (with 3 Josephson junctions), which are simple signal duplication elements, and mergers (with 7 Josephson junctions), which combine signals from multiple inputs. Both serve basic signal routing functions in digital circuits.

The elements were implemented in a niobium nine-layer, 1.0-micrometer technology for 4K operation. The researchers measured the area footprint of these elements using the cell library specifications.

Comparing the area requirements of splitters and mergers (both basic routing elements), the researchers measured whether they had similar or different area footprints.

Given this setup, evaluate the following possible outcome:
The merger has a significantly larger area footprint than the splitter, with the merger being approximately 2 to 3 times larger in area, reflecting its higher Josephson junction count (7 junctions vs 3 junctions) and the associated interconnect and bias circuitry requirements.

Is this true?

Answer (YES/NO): NO